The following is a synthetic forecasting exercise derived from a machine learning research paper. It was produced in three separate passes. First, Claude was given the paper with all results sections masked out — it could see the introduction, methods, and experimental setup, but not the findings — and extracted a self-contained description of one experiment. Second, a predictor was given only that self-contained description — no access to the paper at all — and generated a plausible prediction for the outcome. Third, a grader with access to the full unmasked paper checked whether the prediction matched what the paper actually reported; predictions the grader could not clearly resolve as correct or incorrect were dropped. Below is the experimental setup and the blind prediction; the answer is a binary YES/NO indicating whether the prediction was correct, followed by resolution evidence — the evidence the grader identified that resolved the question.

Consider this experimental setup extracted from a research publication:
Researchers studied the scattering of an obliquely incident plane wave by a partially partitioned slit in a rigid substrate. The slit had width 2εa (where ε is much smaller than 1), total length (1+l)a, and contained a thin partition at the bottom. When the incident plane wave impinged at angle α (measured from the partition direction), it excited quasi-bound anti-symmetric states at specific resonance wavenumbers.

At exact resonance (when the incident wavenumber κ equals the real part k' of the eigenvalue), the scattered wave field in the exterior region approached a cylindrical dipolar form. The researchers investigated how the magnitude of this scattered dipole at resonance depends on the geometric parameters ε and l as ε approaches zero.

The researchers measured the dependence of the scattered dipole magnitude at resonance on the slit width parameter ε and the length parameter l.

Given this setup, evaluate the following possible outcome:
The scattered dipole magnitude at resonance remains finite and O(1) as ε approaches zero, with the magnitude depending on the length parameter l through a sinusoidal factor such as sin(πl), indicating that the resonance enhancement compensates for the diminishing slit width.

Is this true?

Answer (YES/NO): NO